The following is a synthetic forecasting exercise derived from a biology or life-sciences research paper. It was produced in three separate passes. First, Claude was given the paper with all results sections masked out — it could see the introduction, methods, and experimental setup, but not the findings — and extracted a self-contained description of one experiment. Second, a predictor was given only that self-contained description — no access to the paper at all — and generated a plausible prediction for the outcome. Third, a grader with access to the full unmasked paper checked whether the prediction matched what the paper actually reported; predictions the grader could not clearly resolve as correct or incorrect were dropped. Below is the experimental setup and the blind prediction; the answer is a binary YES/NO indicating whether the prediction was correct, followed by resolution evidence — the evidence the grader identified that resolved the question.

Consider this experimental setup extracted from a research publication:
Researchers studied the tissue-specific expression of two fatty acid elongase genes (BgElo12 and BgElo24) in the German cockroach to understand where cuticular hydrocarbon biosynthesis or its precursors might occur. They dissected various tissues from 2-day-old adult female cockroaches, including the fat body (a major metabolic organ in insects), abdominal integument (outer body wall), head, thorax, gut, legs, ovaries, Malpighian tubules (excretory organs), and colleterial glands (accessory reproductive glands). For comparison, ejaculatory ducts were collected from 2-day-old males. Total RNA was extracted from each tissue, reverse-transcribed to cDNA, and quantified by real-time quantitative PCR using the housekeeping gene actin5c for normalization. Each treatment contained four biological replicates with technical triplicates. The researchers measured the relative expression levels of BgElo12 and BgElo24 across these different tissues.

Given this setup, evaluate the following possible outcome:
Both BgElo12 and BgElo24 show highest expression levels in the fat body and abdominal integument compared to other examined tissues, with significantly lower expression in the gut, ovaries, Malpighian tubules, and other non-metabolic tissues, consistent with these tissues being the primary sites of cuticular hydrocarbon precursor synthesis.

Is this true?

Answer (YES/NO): NO